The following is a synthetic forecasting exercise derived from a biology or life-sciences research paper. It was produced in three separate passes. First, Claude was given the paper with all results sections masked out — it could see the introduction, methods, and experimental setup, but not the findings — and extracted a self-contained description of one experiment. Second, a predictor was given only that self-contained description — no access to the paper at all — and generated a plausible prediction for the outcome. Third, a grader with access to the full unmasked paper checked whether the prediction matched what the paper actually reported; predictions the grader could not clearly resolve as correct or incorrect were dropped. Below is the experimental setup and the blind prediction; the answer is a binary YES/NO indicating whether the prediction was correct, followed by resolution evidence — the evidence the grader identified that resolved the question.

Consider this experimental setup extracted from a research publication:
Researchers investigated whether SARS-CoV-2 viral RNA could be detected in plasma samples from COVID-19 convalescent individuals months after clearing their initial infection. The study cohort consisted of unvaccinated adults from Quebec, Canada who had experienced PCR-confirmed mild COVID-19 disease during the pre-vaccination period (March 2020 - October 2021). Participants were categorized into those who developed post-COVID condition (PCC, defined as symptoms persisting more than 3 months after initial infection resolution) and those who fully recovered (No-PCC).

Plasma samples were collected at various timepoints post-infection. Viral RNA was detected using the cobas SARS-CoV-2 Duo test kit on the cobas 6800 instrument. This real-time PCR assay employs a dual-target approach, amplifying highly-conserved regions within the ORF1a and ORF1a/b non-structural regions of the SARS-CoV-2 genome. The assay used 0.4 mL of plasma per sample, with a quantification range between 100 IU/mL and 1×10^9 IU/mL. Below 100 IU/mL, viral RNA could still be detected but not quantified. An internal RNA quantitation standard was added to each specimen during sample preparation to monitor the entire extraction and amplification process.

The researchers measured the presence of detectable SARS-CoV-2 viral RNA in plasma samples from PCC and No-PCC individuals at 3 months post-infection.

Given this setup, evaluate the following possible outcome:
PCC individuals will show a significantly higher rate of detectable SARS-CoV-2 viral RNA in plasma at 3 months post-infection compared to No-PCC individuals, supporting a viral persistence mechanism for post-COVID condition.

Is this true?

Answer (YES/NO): NO